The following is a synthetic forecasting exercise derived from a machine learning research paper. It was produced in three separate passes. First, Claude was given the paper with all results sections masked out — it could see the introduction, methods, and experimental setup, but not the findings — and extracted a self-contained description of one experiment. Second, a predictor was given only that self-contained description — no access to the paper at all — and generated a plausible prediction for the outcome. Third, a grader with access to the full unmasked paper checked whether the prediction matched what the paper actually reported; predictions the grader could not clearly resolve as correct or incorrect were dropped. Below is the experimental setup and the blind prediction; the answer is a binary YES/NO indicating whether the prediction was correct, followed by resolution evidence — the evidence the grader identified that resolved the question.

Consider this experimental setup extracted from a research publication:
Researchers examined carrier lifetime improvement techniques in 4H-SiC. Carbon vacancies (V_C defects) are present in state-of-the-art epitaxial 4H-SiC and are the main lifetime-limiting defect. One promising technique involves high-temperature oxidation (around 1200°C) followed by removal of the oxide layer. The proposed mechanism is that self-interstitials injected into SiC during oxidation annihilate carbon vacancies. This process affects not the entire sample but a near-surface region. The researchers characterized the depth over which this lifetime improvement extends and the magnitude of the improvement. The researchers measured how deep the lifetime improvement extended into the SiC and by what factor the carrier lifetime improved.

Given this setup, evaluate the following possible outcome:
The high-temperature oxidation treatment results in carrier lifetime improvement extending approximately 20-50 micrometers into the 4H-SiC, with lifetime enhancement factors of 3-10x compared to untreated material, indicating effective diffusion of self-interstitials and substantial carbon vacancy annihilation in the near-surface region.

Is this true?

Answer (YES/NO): NO